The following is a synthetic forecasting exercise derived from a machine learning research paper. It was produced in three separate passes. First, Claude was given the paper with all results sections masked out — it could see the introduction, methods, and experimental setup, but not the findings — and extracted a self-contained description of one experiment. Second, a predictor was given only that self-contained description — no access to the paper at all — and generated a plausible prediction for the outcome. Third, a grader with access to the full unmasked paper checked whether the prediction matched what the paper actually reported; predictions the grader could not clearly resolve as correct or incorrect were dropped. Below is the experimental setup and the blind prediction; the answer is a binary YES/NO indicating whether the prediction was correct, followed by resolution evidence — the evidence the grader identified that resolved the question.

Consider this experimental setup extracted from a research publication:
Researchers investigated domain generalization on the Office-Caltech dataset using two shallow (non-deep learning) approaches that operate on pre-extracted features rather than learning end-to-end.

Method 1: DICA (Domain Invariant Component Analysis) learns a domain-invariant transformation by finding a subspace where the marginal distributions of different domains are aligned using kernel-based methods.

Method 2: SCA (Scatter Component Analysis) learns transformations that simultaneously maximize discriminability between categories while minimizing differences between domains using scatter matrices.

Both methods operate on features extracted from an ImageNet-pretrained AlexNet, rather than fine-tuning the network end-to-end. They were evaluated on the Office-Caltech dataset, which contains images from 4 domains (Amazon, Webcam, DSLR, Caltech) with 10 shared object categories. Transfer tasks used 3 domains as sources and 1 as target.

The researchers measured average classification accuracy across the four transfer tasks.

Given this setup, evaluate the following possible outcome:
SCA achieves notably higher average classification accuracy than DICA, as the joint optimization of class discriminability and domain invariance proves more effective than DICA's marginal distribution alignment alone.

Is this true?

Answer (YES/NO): YES